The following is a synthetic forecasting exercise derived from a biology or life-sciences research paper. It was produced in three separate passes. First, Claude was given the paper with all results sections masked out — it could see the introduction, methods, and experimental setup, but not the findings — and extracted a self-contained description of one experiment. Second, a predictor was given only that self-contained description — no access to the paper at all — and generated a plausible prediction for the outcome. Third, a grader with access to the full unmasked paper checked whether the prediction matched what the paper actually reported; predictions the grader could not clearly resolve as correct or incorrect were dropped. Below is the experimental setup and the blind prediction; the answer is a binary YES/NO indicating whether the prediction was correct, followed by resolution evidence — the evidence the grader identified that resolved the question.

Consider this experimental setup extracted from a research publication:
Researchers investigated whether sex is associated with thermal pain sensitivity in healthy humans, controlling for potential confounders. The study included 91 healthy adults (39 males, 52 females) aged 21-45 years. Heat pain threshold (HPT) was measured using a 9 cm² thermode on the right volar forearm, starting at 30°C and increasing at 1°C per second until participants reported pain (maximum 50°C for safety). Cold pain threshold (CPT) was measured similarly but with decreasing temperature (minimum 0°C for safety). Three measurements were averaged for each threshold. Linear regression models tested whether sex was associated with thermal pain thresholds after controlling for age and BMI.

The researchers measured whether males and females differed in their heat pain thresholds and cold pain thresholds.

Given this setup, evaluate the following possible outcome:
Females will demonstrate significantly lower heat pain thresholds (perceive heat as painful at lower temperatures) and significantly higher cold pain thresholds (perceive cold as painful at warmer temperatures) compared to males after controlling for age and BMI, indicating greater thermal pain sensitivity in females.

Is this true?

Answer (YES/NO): NO